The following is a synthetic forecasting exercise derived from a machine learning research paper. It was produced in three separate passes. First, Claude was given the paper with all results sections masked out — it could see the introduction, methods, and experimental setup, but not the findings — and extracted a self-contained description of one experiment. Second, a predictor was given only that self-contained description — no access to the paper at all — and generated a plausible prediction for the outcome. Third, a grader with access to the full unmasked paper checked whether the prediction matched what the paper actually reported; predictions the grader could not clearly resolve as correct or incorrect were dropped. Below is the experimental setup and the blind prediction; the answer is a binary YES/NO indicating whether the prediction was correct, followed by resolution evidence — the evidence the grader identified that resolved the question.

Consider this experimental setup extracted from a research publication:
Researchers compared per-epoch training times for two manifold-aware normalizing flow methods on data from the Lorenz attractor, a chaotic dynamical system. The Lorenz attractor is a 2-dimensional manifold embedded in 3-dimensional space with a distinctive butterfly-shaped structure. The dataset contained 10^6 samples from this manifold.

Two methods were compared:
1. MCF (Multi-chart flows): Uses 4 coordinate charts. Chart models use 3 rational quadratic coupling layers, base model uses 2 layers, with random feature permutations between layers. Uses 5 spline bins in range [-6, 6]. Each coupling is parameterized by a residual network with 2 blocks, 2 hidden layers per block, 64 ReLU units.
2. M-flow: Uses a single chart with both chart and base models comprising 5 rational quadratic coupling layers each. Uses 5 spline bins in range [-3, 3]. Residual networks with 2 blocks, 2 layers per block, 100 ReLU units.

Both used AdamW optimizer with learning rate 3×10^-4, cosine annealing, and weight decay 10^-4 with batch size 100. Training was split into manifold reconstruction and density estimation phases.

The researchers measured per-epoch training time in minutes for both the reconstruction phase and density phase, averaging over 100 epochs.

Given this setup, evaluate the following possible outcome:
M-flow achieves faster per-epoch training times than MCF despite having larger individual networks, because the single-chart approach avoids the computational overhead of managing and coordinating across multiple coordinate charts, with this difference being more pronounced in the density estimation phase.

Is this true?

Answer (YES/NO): NO